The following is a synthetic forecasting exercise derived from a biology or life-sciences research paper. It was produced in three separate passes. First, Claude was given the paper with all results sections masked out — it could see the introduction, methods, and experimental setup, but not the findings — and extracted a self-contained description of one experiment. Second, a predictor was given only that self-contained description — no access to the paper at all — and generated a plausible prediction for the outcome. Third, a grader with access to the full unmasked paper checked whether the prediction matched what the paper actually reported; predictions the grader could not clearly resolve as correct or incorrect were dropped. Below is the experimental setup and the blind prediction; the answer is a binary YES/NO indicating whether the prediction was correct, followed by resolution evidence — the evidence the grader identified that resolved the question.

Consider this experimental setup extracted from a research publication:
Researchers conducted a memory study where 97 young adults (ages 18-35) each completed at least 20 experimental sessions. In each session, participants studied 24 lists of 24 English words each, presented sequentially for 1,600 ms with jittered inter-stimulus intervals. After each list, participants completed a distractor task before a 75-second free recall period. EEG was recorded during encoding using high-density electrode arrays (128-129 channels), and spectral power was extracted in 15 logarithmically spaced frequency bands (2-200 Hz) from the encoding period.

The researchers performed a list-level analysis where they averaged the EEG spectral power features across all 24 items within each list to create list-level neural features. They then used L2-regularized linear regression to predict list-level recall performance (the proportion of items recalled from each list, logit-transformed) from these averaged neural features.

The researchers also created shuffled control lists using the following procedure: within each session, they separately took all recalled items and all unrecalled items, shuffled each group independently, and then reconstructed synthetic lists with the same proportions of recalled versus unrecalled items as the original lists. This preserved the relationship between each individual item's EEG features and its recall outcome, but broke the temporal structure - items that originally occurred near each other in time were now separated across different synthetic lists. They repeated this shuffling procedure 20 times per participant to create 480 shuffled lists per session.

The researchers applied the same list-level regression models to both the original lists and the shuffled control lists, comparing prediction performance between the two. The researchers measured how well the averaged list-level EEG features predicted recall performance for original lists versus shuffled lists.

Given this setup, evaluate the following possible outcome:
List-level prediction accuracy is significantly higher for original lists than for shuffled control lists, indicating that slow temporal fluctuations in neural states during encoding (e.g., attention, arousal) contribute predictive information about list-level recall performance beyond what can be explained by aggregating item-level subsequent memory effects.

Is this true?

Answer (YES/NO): YES